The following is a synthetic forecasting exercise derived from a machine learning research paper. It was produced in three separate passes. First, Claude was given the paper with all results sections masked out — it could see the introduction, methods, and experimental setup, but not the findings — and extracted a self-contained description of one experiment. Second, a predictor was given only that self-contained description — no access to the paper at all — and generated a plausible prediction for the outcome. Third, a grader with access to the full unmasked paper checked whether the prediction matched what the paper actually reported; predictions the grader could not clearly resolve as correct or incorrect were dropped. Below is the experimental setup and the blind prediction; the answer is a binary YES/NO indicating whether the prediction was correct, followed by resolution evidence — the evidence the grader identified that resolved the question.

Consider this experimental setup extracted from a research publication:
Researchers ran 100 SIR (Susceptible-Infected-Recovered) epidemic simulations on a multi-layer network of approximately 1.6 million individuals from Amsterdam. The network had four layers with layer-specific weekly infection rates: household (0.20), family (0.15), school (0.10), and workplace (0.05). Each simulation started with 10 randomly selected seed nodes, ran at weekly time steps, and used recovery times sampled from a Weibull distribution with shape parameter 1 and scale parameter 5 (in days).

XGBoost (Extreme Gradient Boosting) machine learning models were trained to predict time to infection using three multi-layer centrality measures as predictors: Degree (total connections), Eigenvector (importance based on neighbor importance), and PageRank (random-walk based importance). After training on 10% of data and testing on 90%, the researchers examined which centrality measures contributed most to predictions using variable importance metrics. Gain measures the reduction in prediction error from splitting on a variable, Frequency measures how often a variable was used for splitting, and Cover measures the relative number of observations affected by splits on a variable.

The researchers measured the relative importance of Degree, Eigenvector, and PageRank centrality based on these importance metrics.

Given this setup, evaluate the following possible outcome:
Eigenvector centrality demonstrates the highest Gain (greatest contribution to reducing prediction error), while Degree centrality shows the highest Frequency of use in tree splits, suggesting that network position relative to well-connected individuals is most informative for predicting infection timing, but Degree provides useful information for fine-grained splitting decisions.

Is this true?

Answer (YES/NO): NO